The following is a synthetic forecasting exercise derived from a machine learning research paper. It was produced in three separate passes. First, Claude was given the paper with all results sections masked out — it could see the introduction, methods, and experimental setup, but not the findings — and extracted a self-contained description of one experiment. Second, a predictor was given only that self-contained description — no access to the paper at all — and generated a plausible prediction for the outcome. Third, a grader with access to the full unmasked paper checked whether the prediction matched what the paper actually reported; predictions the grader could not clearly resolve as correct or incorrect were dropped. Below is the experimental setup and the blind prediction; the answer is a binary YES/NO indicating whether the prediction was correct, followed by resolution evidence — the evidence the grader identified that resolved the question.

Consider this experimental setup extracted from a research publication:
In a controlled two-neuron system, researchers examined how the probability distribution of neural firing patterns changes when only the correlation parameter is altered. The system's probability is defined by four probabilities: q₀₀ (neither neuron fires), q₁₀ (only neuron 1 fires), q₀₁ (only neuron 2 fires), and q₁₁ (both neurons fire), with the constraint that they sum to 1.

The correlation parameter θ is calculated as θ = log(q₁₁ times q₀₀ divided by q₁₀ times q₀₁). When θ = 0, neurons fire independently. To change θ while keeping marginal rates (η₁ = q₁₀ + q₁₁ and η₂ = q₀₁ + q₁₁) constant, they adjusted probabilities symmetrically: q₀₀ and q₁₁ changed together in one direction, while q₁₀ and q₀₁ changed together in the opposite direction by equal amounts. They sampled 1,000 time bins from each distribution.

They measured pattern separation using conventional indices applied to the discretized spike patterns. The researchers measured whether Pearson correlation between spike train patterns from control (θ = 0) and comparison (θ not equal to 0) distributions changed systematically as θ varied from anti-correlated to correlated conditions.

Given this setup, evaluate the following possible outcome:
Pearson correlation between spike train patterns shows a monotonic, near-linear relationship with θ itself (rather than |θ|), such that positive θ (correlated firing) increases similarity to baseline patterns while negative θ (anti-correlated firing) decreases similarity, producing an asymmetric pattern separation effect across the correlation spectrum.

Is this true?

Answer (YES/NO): NO